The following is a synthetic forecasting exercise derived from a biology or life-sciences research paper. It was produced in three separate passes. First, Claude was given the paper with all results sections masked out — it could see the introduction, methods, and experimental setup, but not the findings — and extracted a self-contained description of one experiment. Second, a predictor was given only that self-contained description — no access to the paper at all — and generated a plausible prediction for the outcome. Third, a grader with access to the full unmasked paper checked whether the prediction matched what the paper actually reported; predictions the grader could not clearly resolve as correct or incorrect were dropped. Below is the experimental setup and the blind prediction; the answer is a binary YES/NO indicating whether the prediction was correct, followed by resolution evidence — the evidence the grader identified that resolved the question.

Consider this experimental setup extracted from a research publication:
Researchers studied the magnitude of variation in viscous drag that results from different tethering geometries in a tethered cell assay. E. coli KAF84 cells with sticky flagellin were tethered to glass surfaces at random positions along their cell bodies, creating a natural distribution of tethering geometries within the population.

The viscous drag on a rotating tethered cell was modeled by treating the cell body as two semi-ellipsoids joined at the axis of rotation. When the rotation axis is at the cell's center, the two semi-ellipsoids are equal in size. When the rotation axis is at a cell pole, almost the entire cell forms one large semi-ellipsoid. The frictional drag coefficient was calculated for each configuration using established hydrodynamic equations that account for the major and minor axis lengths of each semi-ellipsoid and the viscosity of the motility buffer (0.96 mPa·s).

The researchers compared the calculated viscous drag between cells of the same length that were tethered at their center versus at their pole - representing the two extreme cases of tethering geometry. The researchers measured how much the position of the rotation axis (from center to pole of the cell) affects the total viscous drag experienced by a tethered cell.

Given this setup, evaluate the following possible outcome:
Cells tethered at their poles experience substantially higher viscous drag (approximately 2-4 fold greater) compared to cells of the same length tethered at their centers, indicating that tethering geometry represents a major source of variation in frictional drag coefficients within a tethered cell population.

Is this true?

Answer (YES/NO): YES